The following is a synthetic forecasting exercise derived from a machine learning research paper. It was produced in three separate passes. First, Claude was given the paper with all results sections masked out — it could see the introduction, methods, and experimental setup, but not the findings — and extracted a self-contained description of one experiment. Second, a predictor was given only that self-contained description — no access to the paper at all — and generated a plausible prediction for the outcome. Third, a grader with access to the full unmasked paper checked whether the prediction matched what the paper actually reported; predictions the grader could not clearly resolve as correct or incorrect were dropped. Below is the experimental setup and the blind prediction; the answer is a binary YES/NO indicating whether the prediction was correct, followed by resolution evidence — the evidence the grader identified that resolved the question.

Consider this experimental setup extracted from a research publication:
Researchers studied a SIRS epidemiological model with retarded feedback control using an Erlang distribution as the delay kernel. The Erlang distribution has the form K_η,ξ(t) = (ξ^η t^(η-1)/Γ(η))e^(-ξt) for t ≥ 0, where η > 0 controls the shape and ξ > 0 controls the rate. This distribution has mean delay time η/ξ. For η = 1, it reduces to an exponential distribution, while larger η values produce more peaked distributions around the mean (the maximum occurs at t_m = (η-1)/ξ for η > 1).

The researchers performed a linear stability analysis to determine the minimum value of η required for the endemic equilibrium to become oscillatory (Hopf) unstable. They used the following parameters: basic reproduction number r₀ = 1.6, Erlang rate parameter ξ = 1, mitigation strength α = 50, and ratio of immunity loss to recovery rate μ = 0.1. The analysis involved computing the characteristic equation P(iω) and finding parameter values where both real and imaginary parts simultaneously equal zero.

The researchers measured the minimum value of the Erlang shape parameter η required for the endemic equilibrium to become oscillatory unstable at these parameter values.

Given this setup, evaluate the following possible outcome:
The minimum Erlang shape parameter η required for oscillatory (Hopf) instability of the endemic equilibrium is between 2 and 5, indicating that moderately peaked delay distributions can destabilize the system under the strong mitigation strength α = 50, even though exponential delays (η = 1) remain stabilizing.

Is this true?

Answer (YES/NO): NO